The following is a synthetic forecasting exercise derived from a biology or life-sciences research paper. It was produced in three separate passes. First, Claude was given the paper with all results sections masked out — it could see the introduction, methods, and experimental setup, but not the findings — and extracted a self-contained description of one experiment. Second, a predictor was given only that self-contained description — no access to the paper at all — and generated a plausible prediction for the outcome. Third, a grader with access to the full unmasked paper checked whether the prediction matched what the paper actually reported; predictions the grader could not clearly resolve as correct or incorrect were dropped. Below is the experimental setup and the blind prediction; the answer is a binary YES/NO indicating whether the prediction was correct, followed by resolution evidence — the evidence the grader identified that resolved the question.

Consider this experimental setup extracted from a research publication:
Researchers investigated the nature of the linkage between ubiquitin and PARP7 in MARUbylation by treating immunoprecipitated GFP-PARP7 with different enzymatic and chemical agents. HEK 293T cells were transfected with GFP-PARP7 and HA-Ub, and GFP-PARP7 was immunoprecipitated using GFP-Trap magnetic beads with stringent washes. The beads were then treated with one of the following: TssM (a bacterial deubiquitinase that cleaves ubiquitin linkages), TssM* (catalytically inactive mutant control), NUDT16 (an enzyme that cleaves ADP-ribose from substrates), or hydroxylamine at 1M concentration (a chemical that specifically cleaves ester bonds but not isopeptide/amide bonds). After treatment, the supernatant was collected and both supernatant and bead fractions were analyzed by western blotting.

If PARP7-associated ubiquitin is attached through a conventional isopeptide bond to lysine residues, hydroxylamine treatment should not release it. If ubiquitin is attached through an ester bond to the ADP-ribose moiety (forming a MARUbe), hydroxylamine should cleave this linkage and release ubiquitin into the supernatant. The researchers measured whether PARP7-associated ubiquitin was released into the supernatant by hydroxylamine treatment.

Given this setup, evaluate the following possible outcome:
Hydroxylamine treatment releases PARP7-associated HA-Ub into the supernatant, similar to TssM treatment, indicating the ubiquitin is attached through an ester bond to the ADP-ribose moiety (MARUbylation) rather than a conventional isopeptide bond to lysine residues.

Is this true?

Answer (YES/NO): YES